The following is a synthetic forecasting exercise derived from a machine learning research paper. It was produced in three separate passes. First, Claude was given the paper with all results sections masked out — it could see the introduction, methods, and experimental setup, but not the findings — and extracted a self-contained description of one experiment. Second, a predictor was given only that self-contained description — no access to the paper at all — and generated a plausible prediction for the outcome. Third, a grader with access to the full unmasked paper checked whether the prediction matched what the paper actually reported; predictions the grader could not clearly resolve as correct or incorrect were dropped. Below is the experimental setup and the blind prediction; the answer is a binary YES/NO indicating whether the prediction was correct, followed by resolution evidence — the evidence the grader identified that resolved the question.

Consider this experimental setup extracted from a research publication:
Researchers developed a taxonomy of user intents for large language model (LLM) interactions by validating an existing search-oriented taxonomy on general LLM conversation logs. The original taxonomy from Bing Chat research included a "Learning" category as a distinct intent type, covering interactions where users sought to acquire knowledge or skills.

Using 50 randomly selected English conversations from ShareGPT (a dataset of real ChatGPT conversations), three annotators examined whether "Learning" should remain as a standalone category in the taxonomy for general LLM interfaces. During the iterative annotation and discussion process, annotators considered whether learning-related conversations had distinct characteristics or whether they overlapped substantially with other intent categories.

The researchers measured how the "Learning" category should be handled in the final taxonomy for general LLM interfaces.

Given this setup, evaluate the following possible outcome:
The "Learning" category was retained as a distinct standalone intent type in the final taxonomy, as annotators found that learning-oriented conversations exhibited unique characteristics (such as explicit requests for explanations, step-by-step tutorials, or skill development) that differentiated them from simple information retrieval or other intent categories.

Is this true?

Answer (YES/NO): NO